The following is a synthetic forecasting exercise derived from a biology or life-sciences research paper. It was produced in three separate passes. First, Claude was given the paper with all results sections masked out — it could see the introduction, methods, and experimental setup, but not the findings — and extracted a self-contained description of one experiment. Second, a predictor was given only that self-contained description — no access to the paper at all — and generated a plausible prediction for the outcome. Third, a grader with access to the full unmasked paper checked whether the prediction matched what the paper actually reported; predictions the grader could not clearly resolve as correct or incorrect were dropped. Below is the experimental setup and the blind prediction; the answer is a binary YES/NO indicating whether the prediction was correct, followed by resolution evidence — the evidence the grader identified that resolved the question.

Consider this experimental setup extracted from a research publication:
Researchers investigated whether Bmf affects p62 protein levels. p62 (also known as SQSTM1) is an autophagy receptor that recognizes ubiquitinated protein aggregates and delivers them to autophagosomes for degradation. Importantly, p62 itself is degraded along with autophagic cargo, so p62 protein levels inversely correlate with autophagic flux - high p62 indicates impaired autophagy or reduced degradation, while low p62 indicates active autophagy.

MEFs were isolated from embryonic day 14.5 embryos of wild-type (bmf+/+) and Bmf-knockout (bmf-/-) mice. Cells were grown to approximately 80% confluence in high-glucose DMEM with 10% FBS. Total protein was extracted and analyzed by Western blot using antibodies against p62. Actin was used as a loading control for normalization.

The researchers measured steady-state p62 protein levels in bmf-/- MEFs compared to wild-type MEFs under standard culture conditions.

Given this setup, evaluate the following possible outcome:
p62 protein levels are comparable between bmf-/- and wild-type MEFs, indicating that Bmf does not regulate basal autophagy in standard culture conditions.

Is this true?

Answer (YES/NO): NO